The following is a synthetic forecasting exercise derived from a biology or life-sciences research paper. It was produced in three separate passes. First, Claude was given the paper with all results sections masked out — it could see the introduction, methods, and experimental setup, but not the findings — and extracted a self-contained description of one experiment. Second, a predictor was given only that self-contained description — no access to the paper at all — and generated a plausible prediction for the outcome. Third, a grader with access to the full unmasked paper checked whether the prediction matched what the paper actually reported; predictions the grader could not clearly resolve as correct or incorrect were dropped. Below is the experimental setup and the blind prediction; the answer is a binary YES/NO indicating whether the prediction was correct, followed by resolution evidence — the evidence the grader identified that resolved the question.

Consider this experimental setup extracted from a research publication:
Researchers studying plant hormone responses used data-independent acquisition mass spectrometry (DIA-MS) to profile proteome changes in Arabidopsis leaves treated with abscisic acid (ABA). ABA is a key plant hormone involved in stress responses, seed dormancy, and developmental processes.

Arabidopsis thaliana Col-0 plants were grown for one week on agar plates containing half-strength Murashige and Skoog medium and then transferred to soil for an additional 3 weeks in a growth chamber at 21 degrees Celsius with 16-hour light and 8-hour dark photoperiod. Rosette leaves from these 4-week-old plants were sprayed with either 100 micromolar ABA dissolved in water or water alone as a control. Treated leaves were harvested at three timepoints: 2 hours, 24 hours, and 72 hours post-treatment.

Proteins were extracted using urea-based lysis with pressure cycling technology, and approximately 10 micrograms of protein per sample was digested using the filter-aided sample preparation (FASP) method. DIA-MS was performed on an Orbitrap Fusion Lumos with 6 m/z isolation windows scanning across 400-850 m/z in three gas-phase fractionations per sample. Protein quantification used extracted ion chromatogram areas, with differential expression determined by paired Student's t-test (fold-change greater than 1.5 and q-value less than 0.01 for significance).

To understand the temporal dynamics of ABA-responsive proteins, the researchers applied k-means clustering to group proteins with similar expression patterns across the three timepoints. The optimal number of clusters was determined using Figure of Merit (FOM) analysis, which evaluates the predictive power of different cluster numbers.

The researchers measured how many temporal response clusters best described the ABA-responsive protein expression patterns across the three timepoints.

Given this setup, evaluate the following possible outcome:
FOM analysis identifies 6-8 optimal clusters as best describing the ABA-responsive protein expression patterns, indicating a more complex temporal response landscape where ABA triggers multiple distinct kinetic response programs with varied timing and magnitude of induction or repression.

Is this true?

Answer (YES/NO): NO